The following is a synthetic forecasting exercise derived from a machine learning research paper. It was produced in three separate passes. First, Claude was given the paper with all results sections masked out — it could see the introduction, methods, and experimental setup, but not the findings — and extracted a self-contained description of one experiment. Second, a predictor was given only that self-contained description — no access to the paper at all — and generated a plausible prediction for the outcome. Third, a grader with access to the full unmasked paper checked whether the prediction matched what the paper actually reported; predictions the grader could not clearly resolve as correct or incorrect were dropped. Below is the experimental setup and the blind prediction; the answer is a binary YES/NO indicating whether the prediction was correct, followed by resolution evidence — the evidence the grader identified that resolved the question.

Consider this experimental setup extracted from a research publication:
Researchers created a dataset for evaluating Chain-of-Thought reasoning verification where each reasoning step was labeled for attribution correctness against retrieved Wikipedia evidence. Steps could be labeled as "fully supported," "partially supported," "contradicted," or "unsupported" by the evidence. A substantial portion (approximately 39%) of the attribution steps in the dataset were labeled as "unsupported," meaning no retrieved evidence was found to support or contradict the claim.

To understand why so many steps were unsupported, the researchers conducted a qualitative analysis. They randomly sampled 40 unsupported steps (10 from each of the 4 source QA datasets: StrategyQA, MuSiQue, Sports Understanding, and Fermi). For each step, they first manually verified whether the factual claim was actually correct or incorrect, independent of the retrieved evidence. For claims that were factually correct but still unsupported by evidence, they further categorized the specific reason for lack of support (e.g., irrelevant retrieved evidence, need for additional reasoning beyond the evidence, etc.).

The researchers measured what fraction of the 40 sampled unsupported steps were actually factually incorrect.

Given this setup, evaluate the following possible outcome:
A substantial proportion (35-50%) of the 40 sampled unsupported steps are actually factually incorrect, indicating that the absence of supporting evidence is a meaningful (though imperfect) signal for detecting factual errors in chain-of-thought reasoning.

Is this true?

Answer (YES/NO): YES